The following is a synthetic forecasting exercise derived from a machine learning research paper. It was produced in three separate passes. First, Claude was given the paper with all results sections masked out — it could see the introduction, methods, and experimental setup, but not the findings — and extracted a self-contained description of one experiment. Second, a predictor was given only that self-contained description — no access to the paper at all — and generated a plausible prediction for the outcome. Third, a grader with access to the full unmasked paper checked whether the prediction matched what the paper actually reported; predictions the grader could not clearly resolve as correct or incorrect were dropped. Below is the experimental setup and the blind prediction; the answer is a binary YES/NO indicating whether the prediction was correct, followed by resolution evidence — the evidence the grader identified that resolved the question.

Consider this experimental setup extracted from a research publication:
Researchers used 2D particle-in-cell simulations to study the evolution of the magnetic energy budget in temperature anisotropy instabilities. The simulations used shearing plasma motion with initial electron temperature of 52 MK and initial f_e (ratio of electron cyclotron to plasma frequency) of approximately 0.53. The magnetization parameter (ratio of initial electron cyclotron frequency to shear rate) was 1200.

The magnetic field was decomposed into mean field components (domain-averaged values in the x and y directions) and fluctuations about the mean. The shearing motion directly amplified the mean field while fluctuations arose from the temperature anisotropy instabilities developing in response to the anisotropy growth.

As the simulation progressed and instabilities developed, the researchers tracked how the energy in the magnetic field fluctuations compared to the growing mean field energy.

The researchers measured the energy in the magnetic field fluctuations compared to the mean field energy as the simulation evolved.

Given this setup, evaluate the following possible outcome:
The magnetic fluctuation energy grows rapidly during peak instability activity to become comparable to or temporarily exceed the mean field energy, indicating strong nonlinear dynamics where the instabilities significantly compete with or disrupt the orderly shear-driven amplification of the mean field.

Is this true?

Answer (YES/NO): NO